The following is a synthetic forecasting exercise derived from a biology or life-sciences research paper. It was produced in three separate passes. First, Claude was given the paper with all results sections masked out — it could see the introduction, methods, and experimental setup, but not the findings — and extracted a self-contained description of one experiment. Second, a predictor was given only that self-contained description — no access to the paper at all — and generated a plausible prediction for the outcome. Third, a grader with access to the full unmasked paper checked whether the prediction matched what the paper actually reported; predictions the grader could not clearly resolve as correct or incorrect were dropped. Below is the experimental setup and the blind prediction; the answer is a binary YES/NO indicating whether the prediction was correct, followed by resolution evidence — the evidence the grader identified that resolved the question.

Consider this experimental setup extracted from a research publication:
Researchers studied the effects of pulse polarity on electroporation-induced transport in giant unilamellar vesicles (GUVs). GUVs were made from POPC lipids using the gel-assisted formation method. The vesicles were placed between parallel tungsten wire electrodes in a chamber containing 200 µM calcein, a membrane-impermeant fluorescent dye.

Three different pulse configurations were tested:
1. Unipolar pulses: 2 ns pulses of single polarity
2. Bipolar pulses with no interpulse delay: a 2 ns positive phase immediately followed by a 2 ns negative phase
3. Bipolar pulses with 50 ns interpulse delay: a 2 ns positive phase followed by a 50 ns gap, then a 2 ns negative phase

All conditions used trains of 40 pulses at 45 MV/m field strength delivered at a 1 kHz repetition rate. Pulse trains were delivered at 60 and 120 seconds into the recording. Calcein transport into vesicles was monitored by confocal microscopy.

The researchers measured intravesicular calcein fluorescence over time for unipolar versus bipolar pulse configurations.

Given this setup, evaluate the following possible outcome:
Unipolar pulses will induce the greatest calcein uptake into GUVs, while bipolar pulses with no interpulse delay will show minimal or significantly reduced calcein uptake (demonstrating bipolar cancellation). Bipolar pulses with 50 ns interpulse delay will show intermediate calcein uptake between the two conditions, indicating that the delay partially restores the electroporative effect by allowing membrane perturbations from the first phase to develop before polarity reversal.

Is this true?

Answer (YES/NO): NO